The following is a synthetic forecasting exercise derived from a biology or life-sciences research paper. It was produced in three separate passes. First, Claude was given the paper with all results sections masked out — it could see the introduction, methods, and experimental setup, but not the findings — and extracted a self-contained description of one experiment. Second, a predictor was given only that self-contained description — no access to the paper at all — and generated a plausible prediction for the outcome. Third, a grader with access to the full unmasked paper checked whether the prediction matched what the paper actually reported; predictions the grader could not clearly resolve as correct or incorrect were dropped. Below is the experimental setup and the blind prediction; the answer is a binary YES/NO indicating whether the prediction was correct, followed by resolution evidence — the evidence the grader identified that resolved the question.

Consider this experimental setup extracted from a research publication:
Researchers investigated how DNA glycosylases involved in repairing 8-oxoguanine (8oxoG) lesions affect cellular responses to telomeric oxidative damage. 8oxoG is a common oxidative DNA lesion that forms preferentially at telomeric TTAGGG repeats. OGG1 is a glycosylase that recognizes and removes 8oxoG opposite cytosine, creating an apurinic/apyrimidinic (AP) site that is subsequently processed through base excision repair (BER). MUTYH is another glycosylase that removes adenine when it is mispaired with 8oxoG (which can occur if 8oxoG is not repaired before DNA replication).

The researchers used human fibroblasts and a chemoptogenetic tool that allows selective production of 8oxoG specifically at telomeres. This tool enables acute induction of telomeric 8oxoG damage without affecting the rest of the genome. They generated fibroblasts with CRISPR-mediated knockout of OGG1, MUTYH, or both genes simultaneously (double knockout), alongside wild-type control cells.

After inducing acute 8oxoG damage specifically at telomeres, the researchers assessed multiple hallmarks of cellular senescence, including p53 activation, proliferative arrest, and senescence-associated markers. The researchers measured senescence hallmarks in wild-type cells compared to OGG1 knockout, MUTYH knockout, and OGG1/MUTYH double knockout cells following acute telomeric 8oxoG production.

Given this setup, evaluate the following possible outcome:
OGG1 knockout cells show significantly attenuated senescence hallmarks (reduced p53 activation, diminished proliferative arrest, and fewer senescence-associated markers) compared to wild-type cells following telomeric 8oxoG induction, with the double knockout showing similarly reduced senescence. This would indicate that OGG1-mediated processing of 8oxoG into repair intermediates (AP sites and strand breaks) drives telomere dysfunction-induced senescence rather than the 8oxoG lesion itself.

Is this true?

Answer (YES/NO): NO